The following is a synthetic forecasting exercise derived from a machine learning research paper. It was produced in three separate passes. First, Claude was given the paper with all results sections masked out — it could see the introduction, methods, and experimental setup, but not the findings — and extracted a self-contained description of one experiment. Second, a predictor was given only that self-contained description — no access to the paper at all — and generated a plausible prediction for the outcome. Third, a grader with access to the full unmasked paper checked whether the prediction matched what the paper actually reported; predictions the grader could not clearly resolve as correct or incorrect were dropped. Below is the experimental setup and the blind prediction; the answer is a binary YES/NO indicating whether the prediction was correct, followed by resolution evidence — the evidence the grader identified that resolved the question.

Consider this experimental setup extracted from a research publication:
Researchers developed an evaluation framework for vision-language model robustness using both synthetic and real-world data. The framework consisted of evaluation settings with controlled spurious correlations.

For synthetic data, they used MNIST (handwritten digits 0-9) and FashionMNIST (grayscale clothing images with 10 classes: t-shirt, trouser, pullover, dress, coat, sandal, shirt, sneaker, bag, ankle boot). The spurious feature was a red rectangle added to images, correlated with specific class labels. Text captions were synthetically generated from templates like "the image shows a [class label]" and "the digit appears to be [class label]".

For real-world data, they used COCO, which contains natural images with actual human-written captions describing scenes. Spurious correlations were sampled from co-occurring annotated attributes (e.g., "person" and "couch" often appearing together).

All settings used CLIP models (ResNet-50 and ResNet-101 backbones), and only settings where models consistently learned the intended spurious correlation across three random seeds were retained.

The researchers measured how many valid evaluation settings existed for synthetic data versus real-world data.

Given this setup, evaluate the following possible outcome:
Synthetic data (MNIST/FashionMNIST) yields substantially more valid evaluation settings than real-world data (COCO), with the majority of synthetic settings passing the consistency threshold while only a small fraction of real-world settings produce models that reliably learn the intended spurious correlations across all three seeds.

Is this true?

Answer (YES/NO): NO